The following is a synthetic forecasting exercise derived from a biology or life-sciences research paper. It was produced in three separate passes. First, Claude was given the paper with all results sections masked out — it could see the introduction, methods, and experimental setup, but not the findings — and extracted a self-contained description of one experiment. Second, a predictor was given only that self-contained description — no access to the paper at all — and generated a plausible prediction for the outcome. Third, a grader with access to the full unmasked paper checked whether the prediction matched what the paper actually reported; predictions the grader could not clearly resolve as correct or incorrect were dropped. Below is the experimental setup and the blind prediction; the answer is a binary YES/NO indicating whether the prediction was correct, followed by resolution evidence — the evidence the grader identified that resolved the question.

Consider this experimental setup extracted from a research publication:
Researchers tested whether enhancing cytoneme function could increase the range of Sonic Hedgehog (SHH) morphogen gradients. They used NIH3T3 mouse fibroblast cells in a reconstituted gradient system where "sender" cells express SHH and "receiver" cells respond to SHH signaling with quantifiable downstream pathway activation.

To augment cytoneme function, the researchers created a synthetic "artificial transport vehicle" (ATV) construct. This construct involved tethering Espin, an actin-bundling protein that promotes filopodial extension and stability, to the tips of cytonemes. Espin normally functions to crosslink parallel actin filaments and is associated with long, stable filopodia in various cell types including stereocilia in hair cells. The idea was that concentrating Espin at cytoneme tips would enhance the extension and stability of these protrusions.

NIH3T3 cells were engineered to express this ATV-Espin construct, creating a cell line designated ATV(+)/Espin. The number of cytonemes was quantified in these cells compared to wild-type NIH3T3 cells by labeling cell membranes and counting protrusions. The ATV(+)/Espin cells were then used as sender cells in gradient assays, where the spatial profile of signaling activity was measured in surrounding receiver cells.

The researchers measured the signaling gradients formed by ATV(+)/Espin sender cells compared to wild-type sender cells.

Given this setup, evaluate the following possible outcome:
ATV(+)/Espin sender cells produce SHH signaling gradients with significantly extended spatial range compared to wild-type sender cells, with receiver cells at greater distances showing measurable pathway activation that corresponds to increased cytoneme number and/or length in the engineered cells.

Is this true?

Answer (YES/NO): NO